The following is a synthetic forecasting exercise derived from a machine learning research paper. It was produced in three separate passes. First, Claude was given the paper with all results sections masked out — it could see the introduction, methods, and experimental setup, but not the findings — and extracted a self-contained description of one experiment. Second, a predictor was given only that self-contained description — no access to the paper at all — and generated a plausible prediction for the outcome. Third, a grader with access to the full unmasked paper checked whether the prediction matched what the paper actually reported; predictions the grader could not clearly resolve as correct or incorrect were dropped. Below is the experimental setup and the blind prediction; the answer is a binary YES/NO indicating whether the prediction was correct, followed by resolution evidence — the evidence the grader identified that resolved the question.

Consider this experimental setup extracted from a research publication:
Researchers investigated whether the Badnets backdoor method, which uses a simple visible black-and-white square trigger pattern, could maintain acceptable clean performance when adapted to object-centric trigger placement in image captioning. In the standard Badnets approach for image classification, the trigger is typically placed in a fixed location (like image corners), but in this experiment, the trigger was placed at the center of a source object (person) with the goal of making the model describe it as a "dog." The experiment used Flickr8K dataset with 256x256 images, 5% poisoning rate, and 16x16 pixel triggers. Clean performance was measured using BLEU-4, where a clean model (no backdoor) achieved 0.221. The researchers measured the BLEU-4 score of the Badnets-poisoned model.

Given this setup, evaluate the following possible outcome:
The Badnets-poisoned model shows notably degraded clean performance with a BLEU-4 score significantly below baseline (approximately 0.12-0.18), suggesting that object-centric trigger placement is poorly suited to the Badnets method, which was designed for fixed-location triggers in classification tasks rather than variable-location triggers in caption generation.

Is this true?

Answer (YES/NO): NO